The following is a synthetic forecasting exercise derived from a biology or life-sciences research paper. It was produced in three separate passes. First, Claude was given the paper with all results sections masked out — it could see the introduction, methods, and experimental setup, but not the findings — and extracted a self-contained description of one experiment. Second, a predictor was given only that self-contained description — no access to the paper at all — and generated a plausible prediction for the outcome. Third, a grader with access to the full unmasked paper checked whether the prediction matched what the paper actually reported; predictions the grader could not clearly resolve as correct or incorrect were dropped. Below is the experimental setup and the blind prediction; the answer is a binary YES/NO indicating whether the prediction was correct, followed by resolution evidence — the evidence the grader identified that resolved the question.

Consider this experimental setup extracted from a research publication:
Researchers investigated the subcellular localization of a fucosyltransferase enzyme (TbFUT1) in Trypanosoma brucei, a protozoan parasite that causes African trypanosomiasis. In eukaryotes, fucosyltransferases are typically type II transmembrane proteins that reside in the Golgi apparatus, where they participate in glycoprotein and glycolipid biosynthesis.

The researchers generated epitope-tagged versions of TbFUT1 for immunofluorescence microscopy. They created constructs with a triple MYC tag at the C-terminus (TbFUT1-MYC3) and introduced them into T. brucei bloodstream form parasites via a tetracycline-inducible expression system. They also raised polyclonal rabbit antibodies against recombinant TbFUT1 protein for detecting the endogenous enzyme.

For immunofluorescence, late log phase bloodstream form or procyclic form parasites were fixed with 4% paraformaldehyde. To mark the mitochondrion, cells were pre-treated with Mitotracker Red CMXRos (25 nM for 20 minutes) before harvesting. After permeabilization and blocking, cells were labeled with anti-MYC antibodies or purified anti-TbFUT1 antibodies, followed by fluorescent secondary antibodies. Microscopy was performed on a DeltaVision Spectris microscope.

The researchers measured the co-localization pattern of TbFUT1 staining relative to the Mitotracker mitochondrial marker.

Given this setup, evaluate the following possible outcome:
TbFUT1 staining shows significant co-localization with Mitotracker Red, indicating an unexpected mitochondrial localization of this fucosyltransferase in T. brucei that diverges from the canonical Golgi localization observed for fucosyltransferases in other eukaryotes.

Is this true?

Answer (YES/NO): YES